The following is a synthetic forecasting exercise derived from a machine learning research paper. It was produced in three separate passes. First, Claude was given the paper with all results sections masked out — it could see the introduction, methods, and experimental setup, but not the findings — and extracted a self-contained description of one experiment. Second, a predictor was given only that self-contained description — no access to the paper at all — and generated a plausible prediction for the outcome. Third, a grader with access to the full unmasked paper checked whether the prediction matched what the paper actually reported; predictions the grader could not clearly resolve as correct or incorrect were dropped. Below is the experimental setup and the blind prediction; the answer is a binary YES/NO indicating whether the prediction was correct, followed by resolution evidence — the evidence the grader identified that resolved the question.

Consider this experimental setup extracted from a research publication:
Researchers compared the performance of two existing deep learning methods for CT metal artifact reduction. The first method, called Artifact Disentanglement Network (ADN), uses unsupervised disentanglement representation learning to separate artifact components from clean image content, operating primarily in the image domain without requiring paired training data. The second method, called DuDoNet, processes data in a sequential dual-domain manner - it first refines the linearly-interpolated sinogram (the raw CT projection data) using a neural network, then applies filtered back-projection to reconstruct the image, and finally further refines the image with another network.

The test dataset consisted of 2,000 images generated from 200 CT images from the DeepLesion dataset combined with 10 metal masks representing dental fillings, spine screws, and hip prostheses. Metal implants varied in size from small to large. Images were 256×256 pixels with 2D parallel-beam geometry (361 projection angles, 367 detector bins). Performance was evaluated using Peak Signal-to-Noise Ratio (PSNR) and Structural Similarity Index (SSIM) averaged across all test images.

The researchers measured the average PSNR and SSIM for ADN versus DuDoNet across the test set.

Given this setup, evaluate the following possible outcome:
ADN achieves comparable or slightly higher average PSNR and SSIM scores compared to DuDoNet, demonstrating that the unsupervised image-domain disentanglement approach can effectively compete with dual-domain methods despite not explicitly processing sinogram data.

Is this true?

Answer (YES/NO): NO